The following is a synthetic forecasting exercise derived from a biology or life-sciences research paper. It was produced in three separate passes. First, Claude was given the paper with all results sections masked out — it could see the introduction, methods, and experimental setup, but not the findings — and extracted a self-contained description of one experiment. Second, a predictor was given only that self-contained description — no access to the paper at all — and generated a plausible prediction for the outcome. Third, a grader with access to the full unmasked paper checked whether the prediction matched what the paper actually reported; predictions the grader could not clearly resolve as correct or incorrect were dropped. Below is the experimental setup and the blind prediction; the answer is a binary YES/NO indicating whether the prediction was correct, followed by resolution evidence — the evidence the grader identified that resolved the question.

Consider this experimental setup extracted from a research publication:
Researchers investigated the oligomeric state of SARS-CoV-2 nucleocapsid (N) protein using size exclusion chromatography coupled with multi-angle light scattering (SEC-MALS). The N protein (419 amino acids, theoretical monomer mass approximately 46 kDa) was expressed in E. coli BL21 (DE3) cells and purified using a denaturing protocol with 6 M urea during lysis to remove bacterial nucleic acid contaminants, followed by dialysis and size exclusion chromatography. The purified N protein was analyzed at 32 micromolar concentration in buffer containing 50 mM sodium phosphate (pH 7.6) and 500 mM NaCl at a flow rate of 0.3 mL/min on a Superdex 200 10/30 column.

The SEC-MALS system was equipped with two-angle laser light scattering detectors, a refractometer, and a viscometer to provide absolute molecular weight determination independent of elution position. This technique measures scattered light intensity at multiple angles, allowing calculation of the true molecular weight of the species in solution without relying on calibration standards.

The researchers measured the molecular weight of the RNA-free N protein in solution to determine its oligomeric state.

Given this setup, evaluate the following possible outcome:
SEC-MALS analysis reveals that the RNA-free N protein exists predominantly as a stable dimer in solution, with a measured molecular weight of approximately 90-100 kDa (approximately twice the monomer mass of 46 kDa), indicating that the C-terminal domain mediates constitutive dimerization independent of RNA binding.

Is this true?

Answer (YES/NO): YES